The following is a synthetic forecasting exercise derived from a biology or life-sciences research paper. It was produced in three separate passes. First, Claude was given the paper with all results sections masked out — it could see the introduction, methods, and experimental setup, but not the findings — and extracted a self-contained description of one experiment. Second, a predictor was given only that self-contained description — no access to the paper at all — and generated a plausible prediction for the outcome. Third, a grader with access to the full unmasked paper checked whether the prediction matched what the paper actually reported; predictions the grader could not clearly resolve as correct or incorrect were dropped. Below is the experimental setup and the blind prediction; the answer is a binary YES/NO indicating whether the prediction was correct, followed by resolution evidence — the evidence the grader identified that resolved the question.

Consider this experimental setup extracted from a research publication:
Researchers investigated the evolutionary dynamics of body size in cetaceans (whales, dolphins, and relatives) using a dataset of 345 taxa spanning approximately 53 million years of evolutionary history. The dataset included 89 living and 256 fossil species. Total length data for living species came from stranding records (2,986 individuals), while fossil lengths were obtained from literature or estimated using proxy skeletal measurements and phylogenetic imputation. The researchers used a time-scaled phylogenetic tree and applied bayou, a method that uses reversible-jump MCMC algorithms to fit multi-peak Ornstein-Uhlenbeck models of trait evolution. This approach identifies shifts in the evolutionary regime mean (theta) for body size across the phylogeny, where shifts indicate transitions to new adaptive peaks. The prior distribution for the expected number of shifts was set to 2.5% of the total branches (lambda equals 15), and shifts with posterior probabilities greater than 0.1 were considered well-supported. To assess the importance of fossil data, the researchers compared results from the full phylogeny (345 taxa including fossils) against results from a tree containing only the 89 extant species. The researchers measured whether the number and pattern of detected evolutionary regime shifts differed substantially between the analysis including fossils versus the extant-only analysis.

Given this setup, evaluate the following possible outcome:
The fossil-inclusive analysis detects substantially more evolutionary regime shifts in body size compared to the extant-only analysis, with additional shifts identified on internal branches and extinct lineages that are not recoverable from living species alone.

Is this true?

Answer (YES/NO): NO